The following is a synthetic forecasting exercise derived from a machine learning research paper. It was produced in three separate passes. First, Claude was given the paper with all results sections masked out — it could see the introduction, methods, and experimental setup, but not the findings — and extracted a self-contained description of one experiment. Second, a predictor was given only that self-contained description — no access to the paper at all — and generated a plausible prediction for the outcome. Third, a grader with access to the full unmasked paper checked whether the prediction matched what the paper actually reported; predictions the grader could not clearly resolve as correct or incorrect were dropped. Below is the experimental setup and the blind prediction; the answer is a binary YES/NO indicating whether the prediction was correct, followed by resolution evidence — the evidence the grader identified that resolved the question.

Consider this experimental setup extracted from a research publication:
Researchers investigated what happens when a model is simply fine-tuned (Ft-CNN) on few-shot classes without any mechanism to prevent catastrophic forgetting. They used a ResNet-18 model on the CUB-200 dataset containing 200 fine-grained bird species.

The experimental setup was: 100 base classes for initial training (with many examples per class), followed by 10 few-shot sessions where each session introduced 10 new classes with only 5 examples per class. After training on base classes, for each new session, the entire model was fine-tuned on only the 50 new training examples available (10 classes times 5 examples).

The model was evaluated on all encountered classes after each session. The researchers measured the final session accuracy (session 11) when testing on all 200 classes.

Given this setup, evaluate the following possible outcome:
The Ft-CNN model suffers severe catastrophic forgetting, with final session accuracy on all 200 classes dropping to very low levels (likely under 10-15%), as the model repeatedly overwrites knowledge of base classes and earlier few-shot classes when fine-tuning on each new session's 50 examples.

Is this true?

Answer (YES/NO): NO